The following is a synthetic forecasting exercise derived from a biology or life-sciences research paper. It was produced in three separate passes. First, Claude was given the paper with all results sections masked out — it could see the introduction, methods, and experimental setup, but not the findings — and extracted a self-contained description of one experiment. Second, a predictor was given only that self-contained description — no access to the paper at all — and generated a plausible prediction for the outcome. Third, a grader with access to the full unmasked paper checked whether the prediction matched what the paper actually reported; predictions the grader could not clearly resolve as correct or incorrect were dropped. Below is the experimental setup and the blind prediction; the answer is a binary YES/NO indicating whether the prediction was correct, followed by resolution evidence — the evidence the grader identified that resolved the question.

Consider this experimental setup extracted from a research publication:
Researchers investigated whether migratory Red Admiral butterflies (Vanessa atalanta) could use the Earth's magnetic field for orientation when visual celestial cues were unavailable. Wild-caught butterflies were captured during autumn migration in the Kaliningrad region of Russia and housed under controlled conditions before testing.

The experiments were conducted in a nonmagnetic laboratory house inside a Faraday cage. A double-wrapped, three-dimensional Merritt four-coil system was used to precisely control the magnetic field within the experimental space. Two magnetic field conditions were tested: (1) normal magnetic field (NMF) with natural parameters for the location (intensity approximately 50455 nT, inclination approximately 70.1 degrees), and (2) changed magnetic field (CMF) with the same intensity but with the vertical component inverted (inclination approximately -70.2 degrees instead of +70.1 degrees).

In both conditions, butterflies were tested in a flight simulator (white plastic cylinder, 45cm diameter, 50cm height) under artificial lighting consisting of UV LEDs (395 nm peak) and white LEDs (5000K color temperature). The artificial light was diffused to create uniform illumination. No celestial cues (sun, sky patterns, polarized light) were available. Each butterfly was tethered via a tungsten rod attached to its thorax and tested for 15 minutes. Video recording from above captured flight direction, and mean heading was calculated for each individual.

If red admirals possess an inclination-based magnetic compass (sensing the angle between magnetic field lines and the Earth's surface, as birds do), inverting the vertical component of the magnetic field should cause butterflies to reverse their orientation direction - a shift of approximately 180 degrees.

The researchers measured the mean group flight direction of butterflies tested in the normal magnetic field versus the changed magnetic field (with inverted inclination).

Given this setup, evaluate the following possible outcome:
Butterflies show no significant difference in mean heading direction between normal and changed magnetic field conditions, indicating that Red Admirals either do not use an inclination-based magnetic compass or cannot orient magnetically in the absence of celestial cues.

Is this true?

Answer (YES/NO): YES